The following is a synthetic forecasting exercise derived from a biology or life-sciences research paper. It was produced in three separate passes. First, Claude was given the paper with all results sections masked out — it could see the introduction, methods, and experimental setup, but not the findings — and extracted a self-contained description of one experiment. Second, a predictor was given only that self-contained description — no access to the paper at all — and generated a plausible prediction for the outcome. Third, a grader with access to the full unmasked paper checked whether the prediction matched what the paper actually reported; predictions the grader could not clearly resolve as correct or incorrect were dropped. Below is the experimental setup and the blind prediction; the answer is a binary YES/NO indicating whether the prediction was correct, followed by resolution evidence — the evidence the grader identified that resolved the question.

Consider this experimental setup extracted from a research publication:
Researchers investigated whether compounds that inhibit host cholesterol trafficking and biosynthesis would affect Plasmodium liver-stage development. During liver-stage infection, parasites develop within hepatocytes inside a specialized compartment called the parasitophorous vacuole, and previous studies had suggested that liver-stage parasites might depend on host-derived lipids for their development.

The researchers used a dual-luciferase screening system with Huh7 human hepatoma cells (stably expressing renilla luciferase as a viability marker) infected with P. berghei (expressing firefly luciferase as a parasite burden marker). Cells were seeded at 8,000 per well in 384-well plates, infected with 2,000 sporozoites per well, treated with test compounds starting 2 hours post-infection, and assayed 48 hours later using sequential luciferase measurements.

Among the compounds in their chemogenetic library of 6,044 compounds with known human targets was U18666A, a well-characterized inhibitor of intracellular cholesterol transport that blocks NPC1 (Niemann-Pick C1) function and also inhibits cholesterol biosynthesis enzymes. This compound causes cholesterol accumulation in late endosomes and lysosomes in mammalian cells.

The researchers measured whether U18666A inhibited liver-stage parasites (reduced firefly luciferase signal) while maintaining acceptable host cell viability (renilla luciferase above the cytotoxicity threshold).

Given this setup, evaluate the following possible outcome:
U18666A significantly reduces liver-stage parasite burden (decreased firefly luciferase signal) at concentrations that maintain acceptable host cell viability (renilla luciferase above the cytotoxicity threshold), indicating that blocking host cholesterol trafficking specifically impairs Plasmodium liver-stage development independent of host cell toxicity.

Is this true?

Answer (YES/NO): YES